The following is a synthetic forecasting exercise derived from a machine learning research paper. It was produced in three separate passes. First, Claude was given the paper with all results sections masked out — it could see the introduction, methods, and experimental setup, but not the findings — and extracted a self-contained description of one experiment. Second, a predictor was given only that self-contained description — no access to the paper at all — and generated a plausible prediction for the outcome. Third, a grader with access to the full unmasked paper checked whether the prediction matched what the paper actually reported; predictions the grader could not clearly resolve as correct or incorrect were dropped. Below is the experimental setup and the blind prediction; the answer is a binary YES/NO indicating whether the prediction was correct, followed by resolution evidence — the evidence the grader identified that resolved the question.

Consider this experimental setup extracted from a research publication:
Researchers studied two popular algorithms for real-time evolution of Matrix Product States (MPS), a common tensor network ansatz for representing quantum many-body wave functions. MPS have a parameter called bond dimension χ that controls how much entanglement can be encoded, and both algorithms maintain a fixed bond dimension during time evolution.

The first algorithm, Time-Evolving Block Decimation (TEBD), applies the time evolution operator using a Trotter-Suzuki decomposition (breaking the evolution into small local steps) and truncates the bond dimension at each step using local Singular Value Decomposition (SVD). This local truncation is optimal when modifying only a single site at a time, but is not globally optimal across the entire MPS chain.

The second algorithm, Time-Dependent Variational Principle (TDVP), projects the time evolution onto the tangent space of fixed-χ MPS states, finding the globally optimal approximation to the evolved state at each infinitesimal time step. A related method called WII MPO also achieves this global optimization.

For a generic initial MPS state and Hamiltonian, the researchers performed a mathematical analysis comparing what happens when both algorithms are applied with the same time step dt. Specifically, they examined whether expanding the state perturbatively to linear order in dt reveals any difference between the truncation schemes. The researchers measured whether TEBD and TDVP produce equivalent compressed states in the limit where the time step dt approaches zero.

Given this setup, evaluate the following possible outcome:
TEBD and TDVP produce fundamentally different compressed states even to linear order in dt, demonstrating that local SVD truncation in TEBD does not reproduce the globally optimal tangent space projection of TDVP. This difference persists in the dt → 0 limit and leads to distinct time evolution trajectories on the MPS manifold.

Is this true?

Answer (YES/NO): NO